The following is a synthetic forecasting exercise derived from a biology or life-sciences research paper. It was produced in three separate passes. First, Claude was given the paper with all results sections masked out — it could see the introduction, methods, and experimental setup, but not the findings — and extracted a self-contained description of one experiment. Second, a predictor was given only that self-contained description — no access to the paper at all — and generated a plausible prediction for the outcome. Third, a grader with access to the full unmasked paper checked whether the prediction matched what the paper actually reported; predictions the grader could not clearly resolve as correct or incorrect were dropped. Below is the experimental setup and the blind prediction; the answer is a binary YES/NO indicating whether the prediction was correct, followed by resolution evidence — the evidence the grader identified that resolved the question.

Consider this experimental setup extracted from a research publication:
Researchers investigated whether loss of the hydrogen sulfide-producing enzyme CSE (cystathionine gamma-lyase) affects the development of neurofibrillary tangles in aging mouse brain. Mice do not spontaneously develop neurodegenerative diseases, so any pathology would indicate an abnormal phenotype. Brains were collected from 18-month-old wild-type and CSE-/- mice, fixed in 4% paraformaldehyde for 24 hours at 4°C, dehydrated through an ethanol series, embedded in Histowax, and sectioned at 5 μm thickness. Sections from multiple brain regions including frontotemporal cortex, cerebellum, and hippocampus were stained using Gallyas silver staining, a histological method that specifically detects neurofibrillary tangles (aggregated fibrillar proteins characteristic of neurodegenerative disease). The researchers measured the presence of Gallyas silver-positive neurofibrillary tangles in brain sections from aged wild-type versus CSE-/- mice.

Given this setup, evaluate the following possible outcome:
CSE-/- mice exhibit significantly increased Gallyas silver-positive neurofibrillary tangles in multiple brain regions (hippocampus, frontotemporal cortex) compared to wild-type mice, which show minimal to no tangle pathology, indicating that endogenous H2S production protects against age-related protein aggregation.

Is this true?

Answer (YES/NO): YES